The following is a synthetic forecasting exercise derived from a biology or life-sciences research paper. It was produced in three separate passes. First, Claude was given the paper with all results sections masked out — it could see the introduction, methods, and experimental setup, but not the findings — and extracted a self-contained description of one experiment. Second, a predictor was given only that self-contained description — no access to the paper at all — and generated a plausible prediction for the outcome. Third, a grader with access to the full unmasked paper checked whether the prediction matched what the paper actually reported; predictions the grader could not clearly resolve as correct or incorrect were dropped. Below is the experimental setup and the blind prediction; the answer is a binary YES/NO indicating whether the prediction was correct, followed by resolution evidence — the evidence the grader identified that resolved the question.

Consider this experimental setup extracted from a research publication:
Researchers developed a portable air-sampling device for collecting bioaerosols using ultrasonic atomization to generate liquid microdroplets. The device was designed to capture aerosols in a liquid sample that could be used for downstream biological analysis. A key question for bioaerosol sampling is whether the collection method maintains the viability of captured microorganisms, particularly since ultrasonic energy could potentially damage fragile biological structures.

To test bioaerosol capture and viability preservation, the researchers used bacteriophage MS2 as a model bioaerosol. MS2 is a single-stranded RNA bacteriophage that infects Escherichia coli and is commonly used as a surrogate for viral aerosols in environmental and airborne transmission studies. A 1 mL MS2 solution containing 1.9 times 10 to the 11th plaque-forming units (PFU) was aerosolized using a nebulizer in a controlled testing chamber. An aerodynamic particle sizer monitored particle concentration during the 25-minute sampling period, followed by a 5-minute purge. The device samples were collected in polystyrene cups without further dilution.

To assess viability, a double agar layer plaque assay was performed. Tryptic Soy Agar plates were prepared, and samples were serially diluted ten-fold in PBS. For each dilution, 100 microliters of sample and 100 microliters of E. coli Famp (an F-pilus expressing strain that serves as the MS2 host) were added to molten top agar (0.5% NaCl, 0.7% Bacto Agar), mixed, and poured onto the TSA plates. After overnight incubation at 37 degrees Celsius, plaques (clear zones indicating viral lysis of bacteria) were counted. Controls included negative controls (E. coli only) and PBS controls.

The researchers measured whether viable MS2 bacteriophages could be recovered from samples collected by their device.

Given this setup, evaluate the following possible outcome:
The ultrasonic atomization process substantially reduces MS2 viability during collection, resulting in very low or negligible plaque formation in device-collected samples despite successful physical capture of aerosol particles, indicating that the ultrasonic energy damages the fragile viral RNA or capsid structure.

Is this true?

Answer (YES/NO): NO